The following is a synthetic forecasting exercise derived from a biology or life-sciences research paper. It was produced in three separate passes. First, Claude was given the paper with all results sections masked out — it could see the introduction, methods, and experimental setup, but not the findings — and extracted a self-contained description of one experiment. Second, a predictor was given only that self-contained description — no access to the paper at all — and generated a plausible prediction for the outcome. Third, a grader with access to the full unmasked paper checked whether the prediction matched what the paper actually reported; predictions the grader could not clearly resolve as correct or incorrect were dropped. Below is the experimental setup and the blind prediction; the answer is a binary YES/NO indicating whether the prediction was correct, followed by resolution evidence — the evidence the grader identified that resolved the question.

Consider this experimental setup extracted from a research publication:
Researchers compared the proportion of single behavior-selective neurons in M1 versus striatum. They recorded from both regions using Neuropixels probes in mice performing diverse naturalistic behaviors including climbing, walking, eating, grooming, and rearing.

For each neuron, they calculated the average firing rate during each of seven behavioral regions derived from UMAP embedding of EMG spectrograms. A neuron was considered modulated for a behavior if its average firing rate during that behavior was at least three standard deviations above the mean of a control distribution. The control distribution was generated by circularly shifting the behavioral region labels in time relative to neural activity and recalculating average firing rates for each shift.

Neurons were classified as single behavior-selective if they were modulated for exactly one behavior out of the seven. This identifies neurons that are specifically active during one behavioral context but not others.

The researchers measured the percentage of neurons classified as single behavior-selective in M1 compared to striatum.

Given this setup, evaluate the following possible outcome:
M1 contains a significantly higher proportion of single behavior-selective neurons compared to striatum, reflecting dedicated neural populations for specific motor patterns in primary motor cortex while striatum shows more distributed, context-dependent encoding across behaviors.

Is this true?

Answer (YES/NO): NO